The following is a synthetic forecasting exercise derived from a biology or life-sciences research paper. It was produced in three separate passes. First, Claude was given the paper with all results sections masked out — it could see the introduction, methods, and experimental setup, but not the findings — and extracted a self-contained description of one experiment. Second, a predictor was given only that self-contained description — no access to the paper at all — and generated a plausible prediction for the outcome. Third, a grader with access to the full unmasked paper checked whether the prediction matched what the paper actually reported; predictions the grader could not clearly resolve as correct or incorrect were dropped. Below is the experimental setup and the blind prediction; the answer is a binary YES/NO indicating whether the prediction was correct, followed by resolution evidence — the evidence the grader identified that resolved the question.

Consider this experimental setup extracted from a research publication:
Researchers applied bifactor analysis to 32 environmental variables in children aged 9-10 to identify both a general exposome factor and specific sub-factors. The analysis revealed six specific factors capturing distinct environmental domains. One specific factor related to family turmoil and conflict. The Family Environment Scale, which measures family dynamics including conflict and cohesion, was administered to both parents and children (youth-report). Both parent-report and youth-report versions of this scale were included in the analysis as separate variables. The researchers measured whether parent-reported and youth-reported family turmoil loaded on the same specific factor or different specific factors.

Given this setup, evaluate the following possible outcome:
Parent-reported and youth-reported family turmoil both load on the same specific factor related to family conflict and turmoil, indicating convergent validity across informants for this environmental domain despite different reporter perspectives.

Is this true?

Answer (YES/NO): YES